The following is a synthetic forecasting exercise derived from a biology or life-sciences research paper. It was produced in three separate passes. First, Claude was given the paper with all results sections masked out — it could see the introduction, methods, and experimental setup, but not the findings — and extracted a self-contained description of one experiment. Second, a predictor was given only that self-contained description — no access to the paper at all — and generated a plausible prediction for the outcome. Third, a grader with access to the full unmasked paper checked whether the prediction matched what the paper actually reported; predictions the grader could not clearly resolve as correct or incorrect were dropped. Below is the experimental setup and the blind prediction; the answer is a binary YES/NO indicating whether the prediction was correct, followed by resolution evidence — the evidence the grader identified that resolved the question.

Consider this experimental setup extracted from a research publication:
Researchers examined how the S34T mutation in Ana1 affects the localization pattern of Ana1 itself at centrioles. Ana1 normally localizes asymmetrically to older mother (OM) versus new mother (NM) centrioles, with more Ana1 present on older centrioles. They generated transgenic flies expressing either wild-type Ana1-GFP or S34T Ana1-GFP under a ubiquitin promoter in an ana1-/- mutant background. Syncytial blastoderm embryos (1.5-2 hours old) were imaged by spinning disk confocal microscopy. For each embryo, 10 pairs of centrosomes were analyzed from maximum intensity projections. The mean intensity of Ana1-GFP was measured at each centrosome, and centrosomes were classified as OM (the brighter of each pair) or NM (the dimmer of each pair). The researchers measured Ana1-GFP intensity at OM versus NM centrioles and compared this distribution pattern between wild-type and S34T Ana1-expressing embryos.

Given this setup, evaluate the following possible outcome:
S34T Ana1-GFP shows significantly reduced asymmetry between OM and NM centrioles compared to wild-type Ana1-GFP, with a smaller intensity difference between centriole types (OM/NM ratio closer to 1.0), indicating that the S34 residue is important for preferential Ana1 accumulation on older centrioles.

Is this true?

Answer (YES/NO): NO